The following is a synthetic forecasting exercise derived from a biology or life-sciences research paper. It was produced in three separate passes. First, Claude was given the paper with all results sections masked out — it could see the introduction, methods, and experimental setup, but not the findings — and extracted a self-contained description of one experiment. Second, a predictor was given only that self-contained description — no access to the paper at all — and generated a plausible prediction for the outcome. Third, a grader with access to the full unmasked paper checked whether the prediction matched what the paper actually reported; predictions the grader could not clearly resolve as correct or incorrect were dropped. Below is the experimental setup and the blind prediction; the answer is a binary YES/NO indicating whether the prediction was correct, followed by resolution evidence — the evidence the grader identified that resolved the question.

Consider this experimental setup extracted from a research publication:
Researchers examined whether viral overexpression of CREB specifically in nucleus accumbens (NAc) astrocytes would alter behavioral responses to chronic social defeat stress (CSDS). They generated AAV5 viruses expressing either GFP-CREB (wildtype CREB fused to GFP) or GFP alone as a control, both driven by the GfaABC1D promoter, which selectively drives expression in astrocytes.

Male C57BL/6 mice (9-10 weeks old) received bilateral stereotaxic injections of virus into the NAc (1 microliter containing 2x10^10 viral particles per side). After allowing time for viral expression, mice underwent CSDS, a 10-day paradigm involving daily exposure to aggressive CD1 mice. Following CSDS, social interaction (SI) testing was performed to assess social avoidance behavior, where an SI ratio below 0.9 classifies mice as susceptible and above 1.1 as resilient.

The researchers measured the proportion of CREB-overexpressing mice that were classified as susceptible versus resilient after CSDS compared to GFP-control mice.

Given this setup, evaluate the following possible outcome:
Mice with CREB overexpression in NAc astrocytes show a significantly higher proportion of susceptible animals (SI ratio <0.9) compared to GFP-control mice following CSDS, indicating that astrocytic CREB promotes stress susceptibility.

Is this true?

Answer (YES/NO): YES